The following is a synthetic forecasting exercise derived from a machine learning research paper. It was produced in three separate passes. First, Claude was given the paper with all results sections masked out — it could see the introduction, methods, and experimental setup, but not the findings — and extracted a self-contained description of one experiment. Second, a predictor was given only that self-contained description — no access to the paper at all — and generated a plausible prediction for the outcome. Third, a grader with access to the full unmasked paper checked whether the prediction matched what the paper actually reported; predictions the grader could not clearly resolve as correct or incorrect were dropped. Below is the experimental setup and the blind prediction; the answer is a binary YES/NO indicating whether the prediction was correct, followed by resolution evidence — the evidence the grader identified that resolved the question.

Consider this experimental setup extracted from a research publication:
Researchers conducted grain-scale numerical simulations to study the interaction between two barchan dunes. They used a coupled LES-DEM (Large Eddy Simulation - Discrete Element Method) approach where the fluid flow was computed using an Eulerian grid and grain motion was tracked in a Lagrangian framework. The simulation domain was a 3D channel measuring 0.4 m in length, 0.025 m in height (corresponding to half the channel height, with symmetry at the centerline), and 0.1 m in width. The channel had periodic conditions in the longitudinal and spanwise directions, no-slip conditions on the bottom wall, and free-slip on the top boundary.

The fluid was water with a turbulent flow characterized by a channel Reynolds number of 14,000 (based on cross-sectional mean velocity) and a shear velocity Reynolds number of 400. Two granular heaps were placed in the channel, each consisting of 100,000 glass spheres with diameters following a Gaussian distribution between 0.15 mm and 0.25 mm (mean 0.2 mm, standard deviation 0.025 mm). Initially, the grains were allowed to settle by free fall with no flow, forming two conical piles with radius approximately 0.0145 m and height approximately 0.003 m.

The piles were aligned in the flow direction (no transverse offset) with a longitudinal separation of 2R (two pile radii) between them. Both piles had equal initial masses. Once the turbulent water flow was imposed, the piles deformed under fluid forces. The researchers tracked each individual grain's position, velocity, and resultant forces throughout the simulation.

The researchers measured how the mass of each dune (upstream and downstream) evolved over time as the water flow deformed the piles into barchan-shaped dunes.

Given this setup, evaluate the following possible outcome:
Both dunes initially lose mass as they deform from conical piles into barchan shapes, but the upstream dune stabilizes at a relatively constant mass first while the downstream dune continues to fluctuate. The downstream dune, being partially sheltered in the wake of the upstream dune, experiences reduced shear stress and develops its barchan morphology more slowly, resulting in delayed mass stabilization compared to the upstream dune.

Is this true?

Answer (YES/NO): NO